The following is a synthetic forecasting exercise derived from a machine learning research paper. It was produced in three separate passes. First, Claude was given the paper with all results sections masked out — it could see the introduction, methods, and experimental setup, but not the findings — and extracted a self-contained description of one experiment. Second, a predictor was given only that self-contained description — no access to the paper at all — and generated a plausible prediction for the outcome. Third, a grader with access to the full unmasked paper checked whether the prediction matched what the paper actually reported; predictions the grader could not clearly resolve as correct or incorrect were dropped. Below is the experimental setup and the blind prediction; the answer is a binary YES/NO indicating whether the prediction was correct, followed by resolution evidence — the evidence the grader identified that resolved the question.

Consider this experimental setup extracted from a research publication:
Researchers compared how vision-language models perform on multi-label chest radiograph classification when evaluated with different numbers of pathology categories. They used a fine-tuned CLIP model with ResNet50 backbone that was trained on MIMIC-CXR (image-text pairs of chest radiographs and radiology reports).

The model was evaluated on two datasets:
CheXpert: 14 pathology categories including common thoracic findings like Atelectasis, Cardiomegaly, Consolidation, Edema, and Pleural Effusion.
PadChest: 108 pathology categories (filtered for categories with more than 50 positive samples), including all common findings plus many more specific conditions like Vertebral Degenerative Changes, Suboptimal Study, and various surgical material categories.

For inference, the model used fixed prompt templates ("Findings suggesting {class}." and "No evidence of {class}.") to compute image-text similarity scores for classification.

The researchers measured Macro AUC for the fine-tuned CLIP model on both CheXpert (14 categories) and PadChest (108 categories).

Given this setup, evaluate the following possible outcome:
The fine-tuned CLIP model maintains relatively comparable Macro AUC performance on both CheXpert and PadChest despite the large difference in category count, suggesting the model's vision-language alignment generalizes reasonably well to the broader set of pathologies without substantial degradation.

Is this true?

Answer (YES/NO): NO